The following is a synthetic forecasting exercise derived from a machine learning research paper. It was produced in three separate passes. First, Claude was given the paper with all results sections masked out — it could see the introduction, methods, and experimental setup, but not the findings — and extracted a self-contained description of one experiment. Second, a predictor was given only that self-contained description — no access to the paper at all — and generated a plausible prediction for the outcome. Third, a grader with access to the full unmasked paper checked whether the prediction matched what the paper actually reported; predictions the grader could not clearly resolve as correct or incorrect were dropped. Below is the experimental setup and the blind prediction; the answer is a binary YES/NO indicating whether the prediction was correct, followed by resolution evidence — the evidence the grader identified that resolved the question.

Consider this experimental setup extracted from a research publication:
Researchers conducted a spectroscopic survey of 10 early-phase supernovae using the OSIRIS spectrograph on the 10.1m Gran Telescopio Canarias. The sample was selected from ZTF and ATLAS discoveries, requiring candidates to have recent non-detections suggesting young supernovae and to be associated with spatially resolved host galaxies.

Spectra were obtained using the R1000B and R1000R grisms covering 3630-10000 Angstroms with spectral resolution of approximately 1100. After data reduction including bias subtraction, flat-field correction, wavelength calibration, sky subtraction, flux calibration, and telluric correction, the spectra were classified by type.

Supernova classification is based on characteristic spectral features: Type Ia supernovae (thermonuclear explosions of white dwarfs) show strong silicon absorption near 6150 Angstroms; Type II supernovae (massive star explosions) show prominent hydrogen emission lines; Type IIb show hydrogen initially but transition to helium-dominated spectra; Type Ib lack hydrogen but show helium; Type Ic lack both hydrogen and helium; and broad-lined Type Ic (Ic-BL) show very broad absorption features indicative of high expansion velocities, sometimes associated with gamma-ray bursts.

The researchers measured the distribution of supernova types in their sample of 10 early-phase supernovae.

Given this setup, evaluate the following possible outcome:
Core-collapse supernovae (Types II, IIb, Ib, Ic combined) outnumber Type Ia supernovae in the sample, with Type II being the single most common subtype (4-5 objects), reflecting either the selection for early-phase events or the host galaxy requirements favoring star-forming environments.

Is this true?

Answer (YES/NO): NO